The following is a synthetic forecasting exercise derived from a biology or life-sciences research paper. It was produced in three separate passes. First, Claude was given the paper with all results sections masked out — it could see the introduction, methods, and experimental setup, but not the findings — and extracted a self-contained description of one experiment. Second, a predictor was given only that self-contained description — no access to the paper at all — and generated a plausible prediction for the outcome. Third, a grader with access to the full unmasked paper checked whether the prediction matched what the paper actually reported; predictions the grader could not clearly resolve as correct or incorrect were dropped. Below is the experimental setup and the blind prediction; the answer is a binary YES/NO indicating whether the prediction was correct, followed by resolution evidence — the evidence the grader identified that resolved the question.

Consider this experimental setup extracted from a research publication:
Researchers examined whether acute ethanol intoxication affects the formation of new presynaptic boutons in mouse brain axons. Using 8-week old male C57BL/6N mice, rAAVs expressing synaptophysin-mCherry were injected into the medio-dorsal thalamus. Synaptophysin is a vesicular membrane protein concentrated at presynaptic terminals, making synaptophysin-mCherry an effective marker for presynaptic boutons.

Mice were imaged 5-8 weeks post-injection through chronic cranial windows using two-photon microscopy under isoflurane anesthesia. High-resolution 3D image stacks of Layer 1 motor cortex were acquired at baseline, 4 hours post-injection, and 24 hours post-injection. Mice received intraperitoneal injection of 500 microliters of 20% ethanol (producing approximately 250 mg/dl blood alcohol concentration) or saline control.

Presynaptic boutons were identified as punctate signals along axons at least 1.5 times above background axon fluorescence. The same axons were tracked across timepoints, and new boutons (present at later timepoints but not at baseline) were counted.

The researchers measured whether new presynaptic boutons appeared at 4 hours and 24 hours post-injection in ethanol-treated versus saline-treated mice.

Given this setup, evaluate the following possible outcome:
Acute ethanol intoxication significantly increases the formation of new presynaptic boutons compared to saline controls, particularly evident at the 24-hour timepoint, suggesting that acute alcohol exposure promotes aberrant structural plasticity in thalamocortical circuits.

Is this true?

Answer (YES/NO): NO